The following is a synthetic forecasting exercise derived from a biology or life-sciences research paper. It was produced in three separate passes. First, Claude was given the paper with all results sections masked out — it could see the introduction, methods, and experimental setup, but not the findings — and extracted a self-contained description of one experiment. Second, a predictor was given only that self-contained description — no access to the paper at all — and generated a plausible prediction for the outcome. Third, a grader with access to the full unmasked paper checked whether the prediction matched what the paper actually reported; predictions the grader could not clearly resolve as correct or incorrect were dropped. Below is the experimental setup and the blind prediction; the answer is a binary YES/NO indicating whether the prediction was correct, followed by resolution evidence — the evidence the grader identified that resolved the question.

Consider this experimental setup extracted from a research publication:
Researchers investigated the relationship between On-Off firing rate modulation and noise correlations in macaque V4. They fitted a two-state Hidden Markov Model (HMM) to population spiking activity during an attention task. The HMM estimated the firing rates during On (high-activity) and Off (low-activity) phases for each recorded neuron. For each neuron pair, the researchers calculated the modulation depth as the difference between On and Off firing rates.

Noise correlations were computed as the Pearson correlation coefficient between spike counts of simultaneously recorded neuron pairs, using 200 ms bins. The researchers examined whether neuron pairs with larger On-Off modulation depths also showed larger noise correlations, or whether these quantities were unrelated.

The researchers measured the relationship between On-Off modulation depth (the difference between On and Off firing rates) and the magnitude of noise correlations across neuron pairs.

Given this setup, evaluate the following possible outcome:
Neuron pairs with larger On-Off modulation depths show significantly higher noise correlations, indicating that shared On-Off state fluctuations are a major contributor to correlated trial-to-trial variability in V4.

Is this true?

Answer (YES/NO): YES